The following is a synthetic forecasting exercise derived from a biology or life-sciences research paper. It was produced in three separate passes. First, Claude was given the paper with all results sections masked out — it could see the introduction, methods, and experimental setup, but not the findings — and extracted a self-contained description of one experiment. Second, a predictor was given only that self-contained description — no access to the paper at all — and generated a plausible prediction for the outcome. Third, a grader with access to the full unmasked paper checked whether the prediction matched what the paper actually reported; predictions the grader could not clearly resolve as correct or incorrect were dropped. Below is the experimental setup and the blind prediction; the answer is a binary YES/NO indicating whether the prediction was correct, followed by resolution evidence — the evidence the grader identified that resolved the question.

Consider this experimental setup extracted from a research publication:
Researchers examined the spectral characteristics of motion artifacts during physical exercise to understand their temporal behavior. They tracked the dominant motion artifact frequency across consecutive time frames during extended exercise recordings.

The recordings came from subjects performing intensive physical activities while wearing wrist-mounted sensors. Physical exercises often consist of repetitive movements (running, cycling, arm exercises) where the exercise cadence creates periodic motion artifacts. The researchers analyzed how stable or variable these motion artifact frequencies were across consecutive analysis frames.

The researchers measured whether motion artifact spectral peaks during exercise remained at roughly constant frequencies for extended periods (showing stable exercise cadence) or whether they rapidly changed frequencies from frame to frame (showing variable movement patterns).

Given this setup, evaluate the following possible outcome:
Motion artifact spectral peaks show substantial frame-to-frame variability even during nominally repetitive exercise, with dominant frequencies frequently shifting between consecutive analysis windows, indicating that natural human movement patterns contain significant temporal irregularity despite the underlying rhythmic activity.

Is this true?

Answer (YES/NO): NO